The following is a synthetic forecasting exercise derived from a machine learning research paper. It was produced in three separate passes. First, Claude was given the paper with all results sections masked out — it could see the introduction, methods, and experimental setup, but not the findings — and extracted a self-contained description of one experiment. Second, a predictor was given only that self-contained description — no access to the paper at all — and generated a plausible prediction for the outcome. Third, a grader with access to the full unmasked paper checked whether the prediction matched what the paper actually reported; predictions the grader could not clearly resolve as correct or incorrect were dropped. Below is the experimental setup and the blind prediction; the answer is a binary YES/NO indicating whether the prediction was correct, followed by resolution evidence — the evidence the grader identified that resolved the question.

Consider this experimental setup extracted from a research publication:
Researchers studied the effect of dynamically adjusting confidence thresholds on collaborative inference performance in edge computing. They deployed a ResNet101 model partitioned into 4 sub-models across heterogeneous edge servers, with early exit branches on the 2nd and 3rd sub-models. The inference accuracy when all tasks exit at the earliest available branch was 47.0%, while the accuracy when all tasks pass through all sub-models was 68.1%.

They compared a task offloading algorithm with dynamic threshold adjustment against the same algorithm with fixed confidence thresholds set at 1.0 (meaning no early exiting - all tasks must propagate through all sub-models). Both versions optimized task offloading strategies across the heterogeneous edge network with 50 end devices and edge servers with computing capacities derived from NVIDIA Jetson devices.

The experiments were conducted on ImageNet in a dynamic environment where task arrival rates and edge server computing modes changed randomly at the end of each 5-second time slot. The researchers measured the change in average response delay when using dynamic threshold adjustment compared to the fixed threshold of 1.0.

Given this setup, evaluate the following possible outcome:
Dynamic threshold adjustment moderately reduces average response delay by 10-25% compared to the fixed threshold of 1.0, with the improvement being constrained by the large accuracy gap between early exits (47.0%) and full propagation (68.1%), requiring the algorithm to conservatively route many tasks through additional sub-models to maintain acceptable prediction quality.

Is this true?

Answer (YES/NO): YES